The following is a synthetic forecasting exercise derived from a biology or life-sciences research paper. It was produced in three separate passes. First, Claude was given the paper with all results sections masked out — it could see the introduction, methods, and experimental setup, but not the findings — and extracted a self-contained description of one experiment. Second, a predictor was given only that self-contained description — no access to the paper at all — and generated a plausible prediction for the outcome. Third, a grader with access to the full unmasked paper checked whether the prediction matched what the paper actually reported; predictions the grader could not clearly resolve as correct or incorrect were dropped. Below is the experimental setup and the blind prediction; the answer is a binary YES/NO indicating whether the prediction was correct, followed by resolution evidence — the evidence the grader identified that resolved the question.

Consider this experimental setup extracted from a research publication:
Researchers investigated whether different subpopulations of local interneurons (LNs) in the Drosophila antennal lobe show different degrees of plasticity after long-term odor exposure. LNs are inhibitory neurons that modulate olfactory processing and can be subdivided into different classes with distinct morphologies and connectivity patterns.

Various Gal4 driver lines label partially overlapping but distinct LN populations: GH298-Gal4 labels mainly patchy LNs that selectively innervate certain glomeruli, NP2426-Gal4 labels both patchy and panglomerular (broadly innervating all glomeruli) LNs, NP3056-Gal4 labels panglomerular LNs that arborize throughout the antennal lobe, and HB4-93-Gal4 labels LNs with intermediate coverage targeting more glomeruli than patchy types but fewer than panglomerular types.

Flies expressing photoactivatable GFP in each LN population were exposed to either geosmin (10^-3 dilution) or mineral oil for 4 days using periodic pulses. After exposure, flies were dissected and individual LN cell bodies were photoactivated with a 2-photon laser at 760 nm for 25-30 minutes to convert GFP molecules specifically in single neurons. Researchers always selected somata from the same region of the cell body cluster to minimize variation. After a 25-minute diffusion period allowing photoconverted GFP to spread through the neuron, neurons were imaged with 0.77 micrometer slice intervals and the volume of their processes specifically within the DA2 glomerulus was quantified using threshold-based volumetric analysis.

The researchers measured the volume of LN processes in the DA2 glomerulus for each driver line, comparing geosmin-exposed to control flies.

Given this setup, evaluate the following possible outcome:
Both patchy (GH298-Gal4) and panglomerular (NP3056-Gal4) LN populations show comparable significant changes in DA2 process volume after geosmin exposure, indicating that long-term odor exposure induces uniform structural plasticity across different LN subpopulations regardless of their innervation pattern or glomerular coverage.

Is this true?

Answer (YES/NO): NO